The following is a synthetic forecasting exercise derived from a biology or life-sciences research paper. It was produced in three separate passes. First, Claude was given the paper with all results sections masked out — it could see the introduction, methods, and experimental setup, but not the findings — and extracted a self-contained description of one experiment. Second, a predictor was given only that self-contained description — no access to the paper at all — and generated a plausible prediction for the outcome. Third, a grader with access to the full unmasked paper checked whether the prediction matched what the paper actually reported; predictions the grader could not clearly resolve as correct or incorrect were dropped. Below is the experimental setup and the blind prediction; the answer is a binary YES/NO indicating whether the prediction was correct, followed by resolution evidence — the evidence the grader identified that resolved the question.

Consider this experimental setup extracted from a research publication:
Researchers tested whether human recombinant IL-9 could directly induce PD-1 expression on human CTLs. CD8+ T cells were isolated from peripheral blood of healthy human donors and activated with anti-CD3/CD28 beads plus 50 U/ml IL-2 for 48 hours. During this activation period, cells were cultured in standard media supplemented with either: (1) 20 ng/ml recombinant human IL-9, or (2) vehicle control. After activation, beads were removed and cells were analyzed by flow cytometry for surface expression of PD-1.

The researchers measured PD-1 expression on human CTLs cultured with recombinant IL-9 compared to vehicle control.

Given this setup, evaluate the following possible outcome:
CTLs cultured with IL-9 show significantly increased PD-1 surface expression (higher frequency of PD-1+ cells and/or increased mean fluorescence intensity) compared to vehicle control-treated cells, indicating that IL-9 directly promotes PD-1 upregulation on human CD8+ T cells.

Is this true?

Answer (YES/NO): YES